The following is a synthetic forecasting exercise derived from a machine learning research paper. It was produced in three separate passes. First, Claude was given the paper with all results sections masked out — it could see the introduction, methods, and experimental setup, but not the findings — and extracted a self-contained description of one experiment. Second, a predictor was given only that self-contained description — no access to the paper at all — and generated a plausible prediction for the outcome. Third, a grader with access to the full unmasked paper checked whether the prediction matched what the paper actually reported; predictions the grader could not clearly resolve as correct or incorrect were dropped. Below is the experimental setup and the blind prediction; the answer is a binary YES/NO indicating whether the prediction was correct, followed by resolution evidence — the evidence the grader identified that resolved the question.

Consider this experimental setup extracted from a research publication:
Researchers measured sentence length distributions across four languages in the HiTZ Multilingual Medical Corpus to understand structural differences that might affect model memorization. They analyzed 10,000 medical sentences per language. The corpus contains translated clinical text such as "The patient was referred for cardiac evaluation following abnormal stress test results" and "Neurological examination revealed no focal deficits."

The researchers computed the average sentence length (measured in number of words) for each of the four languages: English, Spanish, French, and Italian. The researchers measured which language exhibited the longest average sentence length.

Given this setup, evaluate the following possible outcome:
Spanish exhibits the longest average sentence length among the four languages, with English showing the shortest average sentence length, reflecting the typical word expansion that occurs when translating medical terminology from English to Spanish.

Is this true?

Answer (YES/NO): NO